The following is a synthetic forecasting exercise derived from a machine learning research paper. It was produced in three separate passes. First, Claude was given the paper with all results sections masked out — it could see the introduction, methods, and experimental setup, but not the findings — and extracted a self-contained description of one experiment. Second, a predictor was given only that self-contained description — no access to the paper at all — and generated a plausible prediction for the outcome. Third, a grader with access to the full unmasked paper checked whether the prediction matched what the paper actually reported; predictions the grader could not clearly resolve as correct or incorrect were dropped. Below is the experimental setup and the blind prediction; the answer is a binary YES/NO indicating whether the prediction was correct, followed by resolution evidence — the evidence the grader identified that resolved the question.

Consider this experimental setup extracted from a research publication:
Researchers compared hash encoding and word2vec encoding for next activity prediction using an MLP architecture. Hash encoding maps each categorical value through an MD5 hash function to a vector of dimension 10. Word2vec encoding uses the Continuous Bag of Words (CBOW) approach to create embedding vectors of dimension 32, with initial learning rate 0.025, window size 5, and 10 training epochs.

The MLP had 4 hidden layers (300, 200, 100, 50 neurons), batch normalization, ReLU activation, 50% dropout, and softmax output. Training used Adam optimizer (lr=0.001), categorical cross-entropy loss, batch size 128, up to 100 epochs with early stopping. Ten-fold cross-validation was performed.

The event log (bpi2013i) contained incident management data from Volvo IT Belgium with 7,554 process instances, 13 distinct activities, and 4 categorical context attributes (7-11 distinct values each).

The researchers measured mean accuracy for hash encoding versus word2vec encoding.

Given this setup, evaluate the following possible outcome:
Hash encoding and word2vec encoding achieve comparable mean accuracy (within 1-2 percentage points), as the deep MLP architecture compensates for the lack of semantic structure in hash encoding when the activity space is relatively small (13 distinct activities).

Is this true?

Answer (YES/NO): NO